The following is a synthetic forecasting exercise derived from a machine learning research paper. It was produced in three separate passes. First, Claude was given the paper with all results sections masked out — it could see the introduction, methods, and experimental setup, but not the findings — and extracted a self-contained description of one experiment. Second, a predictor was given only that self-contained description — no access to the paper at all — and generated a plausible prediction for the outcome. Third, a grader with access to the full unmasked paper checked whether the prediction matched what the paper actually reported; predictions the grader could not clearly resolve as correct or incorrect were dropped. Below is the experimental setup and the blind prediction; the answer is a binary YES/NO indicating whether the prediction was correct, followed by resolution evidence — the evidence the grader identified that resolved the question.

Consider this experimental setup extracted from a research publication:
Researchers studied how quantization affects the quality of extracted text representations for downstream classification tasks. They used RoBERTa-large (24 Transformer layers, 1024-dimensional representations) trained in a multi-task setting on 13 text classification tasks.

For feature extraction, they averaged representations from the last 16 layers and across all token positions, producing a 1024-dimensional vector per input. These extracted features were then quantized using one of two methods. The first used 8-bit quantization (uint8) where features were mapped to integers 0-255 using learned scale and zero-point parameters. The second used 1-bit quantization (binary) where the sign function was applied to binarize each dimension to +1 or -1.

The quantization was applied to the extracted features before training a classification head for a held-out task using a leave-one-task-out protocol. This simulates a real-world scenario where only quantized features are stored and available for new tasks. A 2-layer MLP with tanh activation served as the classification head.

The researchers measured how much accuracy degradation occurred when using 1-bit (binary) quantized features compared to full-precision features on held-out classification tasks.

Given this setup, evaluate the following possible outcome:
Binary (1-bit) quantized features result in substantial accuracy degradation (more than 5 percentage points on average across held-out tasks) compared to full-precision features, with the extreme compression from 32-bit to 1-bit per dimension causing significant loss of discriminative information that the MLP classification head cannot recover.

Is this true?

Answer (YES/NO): NO